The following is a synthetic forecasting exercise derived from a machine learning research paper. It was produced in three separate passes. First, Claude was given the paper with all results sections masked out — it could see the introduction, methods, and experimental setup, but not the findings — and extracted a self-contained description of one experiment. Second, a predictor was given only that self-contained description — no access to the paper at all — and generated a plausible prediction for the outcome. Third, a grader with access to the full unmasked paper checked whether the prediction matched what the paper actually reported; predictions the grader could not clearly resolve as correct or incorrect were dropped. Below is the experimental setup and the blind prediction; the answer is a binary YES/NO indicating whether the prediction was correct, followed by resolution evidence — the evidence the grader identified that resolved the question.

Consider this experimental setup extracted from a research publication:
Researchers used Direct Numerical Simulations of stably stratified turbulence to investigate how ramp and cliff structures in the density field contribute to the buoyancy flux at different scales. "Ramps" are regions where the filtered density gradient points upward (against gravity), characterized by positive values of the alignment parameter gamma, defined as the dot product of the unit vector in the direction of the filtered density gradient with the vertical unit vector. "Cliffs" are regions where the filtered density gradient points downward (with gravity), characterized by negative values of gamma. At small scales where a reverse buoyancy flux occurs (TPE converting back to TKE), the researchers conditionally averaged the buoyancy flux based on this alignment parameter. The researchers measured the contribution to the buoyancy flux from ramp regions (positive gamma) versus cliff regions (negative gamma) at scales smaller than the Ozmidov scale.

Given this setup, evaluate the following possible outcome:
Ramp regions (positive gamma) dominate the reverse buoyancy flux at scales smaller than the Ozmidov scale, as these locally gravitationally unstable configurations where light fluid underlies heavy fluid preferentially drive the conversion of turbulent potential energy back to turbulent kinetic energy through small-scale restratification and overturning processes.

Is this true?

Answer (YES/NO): YES